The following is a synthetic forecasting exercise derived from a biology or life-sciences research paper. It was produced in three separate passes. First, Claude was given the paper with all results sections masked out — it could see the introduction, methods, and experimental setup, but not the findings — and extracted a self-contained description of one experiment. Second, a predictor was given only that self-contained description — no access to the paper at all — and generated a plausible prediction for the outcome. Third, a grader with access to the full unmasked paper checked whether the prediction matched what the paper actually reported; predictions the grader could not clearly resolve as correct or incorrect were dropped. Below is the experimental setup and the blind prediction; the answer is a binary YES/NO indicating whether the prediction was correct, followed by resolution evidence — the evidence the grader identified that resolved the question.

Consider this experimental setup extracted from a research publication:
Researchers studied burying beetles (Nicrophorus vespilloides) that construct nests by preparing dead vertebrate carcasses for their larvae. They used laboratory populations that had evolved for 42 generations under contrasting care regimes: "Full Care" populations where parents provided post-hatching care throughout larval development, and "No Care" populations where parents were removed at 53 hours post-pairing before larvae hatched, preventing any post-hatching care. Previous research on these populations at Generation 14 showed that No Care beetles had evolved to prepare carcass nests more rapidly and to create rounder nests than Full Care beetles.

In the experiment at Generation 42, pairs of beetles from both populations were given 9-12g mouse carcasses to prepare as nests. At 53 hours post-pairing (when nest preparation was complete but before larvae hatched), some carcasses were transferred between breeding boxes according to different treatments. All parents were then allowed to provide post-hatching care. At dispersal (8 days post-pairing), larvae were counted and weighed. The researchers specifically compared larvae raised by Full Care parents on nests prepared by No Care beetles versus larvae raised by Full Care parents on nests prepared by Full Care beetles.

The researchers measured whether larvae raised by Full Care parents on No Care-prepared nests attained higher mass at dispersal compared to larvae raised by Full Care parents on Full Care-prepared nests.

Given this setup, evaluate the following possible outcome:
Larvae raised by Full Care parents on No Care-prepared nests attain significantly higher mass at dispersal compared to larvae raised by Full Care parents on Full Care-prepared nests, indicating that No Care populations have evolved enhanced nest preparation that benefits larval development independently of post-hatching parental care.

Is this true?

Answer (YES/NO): NO